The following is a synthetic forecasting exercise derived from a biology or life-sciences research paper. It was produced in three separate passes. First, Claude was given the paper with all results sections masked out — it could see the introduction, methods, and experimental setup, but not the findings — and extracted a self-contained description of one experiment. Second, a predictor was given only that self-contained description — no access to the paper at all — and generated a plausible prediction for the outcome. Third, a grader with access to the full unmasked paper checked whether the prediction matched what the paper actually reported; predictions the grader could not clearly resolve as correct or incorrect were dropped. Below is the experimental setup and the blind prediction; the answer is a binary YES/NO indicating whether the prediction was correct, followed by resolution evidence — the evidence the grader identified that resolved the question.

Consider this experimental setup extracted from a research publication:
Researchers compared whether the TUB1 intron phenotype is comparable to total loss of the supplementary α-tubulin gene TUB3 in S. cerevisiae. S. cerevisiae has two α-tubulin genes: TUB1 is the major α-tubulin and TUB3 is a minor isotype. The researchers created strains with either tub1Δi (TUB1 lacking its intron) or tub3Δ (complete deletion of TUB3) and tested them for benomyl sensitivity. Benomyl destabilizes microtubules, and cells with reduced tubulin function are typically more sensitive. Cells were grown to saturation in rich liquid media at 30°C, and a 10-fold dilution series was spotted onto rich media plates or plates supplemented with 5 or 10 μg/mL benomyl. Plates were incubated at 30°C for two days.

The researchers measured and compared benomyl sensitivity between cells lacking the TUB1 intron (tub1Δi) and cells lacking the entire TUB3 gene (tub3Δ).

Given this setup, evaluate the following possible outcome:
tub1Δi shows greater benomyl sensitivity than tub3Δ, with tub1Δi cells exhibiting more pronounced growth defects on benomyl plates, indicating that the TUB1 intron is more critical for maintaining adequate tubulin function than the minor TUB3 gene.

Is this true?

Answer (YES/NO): NO